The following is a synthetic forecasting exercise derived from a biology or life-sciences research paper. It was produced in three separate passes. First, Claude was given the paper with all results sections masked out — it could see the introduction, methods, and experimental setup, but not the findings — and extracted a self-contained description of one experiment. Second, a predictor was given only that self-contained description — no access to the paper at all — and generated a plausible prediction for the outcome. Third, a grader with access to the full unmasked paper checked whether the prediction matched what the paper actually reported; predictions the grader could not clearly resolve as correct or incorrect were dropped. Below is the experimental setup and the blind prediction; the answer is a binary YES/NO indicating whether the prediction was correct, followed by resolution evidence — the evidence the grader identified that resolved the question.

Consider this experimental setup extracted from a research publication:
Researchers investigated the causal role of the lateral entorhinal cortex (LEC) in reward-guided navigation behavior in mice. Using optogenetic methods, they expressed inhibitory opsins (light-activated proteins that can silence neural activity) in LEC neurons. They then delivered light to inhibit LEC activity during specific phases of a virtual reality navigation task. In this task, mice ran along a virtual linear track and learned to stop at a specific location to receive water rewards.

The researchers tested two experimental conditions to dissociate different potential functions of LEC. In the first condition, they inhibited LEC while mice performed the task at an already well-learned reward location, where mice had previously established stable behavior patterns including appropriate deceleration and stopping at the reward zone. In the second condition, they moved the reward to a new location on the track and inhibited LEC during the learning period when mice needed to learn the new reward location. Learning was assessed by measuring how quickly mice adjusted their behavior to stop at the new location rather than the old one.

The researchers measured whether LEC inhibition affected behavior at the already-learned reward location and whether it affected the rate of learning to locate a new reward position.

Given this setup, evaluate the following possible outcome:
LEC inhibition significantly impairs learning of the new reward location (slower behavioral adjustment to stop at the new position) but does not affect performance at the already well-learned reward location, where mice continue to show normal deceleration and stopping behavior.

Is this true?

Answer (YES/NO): YES